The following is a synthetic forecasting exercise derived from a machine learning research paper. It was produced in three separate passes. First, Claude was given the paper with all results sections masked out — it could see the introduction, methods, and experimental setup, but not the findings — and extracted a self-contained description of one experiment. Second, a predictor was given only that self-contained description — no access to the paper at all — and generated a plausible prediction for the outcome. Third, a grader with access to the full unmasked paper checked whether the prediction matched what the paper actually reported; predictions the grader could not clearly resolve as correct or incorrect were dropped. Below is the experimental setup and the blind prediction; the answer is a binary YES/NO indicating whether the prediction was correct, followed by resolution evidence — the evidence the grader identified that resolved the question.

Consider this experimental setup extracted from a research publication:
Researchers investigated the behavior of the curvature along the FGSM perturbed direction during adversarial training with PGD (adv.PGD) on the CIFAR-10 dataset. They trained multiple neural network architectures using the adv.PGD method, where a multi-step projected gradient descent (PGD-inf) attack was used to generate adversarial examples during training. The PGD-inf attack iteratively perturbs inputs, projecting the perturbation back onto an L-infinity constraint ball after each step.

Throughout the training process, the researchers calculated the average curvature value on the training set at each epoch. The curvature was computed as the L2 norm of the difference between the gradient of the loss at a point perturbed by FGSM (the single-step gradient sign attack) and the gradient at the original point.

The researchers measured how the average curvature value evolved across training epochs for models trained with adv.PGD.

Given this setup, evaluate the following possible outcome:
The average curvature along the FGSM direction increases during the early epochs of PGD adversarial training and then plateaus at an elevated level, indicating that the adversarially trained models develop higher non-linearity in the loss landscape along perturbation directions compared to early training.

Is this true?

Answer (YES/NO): NO